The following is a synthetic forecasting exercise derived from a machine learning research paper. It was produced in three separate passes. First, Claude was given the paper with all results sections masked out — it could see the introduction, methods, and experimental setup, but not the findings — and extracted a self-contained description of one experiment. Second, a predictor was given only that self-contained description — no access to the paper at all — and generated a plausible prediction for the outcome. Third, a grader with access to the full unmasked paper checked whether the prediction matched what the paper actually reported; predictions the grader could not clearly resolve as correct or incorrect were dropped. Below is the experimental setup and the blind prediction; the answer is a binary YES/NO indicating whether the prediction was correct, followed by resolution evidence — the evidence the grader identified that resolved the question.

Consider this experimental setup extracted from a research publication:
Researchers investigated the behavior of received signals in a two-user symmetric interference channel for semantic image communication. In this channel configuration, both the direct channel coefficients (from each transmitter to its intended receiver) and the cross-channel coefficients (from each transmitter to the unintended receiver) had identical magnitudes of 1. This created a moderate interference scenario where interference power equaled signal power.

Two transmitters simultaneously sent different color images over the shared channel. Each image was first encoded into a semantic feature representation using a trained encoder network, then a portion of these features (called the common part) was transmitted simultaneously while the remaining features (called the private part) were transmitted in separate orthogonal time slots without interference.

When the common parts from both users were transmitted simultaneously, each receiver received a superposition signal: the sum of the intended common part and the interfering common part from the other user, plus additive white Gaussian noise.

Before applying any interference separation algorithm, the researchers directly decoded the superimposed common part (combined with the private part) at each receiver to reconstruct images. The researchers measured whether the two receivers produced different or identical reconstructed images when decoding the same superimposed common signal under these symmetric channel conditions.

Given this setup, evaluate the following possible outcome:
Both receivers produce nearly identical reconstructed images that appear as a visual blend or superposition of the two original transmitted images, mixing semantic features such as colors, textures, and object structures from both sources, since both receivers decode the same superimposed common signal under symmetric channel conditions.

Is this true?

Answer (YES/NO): YES